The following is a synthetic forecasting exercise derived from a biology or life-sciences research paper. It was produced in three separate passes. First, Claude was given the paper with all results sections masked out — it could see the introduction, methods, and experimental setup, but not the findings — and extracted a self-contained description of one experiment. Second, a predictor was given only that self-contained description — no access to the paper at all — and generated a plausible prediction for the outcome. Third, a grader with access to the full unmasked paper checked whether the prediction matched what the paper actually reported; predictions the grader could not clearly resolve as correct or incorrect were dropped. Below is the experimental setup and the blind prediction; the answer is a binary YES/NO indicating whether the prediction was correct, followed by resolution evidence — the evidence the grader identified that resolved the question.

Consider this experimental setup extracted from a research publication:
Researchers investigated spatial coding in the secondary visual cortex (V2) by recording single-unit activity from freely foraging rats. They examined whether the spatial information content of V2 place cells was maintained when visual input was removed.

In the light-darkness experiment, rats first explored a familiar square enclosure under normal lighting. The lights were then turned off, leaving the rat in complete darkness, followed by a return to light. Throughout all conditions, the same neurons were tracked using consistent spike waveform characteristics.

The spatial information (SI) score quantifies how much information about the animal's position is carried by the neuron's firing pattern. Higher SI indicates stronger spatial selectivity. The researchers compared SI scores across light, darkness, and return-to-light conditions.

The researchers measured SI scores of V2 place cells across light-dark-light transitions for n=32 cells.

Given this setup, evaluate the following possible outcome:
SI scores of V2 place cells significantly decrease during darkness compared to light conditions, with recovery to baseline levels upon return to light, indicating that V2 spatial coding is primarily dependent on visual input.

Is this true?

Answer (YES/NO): NO